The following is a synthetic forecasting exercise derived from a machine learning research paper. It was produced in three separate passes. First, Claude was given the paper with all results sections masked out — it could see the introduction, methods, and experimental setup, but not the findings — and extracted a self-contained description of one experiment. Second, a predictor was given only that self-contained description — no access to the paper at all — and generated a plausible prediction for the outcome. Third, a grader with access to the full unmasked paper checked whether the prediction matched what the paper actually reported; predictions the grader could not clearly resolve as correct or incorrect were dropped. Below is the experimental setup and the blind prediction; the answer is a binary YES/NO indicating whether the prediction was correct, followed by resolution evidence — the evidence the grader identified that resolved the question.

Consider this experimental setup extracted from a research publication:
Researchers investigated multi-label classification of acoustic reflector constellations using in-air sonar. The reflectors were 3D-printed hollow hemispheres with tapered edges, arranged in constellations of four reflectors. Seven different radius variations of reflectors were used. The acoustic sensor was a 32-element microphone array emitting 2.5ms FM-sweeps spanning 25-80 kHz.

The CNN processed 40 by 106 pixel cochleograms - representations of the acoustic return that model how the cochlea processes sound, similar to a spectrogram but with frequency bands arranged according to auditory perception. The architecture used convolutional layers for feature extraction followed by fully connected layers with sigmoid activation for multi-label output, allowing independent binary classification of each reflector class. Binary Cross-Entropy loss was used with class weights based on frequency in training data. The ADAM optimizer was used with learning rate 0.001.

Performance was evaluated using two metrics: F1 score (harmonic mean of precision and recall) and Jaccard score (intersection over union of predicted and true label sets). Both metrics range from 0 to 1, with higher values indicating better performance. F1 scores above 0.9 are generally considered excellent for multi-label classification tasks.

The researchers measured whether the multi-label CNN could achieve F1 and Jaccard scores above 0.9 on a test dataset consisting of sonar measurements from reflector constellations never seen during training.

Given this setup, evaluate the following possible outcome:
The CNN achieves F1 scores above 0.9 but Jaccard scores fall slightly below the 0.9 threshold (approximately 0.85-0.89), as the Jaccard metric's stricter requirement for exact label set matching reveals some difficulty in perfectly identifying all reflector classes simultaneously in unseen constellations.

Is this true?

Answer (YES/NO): NO